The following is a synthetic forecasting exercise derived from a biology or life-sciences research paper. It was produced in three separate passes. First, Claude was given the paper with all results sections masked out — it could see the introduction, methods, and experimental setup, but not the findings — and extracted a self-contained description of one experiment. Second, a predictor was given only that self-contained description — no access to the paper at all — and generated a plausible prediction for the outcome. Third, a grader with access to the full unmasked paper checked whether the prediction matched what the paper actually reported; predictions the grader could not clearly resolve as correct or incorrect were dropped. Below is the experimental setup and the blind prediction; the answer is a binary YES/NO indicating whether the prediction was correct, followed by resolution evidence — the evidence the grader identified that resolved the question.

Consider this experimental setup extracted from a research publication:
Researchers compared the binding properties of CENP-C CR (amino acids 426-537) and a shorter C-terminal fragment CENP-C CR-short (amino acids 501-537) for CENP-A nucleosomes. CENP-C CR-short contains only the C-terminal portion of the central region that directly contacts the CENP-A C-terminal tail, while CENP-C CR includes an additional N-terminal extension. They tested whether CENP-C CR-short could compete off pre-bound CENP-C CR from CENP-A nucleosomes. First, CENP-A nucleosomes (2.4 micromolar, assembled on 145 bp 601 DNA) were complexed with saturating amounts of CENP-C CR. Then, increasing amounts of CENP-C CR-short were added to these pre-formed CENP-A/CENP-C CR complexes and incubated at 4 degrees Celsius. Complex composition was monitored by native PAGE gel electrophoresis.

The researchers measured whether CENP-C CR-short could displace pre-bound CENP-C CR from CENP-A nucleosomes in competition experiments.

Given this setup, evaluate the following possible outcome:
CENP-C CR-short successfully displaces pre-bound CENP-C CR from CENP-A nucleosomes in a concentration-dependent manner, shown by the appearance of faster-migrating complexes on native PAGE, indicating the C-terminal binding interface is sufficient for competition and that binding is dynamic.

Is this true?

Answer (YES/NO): YES